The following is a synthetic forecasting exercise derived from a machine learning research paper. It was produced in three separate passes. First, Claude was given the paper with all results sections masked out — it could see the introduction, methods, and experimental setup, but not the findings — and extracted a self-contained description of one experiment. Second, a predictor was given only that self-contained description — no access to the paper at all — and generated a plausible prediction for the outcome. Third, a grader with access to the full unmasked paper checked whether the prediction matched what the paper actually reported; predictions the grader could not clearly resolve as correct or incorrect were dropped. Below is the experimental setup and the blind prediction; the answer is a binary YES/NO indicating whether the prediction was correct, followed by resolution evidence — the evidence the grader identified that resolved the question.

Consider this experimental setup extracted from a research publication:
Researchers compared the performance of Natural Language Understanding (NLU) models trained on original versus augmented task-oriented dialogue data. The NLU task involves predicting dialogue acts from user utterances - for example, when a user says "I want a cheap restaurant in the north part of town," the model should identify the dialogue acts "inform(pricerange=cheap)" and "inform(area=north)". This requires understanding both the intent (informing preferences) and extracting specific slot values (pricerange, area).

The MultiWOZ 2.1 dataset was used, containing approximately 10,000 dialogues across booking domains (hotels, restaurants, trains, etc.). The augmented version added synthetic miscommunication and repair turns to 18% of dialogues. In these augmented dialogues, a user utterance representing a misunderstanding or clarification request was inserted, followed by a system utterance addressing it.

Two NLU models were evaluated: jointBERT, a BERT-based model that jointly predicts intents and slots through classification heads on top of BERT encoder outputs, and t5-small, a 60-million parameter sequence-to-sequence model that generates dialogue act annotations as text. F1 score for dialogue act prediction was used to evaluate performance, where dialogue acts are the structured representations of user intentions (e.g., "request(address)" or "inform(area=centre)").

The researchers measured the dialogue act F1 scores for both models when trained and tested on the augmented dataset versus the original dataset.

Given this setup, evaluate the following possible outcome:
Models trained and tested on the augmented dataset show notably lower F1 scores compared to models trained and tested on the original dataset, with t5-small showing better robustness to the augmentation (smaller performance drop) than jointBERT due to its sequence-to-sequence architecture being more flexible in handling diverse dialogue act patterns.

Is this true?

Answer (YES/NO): NO